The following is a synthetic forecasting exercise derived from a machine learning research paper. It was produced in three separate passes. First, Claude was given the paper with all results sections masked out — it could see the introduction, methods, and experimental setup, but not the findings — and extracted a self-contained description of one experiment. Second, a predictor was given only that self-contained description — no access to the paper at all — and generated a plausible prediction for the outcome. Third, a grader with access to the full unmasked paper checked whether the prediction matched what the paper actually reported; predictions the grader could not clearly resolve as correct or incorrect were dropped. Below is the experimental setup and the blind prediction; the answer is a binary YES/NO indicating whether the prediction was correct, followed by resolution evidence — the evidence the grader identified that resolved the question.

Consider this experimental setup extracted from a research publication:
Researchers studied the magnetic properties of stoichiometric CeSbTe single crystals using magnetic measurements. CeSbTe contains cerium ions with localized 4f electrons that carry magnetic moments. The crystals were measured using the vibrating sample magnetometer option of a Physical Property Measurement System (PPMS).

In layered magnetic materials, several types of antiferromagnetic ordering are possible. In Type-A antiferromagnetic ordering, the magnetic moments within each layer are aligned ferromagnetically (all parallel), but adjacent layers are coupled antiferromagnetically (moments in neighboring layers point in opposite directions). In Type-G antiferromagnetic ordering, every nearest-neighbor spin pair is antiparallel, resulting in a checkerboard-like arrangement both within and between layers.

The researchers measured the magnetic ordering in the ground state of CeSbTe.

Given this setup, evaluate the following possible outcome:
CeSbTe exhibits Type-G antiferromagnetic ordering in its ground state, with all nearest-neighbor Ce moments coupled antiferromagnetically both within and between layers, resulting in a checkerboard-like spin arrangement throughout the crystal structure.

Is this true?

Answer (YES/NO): NO